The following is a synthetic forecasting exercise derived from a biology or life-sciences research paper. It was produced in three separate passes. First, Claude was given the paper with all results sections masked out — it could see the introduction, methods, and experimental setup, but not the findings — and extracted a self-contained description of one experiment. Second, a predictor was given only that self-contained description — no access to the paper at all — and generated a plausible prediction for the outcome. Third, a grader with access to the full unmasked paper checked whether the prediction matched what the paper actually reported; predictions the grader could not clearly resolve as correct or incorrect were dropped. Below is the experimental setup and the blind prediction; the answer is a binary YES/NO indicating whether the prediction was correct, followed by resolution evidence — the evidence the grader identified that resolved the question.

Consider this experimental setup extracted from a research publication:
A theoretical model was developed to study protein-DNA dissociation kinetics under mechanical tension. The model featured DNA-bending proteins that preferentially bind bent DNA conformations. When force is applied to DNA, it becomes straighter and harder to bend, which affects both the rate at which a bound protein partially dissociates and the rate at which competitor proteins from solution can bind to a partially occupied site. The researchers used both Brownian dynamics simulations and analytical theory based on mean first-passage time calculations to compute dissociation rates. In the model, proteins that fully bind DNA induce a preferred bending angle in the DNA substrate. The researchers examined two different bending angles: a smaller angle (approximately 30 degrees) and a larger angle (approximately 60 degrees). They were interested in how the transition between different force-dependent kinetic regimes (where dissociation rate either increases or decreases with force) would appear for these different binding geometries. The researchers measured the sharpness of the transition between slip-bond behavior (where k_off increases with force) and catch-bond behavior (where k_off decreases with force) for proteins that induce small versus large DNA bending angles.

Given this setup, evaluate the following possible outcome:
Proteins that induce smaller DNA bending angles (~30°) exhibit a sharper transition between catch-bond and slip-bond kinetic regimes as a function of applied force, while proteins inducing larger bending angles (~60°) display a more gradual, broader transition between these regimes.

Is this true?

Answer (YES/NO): NO